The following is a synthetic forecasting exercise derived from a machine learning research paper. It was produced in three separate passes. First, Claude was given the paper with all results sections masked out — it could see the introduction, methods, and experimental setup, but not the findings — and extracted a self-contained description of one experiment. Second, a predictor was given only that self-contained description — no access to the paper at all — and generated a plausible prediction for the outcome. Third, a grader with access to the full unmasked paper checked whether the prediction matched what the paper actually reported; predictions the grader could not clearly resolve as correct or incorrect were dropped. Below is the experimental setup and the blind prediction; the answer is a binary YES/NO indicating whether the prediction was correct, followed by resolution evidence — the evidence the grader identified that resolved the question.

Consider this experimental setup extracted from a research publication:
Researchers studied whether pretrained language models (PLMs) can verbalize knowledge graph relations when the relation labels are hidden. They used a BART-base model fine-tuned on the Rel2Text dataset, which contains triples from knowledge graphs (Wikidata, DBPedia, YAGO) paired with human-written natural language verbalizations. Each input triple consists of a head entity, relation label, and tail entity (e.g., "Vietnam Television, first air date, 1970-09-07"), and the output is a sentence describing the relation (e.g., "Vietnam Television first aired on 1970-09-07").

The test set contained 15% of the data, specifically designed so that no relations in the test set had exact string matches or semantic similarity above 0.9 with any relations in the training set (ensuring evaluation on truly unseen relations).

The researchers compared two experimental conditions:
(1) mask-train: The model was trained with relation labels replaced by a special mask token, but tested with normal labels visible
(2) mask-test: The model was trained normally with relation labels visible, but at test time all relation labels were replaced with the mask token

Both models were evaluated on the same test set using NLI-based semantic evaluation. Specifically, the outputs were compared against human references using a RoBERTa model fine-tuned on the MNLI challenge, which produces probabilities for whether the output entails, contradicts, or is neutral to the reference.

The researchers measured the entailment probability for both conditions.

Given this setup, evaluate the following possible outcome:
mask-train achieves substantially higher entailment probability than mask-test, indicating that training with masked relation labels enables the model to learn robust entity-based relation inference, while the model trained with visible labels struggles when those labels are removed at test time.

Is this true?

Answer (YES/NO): NO